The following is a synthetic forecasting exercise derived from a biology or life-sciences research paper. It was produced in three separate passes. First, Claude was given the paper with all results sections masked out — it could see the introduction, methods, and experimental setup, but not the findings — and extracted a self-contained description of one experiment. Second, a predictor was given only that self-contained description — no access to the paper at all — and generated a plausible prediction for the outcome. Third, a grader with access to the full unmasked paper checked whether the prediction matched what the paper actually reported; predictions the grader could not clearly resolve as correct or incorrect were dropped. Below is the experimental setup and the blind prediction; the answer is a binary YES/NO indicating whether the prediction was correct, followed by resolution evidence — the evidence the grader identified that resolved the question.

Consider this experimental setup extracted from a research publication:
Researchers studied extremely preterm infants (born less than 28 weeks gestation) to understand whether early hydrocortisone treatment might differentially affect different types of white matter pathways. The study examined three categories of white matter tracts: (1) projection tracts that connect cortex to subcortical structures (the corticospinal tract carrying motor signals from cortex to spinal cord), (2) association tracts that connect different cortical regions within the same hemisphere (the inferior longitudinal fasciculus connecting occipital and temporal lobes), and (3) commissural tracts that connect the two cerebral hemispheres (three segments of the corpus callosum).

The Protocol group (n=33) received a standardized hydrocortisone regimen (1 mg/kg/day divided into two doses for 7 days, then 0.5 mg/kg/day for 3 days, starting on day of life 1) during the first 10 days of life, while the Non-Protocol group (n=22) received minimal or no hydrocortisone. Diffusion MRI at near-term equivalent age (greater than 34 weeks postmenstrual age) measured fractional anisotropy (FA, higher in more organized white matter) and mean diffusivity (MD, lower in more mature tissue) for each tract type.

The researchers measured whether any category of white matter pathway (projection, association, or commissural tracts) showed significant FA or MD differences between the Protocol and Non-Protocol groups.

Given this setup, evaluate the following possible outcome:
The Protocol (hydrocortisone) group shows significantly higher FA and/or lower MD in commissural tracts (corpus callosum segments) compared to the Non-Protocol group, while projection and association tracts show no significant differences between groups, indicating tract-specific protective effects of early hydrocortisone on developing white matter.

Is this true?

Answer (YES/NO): NO